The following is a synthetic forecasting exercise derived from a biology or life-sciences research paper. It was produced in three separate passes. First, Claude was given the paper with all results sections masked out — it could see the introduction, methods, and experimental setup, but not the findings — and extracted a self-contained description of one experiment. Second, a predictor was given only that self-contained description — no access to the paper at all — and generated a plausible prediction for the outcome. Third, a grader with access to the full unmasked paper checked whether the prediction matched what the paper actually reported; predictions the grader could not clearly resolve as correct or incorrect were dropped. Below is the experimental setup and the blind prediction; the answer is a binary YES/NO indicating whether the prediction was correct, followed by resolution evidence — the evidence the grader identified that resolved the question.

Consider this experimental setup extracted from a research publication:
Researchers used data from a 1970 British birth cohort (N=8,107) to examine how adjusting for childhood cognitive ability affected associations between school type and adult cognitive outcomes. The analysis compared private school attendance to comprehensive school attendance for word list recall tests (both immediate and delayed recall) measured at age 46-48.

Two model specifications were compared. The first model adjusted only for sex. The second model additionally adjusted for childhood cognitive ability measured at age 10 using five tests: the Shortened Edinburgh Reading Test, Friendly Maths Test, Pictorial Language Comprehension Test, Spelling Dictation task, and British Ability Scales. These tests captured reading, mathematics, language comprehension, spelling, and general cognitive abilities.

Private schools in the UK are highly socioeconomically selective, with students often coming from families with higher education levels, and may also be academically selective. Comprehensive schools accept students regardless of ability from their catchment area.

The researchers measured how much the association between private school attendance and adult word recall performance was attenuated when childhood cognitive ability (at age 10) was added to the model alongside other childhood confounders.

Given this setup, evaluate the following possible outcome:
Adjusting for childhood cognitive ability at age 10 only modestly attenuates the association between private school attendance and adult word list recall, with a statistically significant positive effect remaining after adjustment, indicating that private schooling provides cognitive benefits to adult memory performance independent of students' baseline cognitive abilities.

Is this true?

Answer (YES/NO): NO